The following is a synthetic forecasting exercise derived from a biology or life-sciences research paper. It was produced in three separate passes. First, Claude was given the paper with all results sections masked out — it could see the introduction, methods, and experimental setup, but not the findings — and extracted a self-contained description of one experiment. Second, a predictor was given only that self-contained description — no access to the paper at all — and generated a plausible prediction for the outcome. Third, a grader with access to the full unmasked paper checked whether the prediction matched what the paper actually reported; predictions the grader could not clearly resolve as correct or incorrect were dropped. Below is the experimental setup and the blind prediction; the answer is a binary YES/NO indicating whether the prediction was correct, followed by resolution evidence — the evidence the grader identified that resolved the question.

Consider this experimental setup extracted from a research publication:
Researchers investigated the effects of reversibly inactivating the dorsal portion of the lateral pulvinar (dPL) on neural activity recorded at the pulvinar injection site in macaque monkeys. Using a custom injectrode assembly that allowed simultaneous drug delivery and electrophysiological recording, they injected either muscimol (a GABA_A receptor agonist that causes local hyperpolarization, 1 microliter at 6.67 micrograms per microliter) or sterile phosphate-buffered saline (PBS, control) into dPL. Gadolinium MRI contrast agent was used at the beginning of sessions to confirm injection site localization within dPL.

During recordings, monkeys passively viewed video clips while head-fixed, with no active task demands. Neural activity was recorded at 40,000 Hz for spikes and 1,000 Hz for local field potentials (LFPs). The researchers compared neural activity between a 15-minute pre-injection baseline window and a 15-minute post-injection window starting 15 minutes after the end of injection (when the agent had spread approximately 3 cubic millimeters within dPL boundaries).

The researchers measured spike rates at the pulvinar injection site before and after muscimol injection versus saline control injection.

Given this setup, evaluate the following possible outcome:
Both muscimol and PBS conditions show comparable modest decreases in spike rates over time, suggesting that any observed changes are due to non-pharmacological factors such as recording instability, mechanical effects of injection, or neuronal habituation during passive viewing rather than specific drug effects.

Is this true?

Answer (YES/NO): NO